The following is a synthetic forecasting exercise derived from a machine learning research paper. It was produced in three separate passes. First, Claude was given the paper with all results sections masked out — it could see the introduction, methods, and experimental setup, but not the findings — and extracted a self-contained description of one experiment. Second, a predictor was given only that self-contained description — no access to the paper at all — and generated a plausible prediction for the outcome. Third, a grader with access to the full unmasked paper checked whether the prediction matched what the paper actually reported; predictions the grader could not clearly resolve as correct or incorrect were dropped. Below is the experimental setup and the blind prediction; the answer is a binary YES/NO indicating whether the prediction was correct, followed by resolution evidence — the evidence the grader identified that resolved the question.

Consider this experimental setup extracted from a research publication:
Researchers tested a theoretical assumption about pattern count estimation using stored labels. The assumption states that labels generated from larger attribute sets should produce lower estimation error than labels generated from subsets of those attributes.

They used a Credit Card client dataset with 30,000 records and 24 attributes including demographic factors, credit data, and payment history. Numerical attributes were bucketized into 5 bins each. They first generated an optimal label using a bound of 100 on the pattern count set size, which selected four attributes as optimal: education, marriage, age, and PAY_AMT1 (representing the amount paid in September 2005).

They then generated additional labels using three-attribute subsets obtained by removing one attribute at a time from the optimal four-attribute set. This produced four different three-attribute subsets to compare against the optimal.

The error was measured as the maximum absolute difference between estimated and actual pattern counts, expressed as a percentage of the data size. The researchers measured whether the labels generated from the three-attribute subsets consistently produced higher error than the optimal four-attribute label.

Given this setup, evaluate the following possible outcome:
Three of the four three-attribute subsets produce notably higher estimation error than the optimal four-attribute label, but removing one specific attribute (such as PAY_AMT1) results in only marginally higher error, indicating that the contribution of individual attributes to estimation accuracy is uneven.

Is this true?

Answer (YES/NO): NO